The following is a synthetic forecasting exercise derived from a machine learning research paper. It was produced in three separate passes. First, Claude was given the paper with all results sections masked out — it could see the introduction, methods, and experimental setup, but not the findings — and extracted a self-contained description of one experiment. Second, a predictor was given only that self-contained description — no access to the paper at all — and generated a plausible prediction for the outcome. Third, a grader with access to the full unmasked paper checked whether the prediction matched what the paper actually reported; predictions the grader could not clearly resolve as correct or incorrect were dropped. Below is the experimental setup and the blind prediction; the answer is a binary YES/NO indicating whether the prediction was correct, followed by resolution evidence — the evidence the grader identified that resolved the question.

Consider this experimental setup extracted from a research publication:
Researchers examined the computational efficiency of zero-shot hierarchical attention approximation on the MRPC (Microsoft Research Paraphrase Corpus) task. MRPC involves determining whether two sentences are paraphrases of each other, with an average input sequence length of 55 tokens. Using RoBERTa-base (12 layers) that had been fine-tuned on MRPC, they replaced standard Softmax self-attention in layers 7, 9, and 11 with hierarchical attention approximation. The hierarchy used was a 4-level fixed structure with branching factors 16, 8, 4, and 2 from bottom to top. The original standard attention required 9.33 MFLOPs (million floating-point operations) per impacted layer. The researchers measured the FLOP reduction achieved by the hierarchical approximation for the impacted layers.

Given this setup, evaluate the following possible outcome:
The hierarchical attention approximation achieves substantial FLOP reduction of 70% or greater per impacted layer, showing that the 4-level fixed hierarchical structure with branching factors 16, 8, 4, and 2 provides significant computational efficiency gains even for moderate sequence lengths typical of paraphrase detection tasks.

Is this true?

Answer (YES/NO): YES